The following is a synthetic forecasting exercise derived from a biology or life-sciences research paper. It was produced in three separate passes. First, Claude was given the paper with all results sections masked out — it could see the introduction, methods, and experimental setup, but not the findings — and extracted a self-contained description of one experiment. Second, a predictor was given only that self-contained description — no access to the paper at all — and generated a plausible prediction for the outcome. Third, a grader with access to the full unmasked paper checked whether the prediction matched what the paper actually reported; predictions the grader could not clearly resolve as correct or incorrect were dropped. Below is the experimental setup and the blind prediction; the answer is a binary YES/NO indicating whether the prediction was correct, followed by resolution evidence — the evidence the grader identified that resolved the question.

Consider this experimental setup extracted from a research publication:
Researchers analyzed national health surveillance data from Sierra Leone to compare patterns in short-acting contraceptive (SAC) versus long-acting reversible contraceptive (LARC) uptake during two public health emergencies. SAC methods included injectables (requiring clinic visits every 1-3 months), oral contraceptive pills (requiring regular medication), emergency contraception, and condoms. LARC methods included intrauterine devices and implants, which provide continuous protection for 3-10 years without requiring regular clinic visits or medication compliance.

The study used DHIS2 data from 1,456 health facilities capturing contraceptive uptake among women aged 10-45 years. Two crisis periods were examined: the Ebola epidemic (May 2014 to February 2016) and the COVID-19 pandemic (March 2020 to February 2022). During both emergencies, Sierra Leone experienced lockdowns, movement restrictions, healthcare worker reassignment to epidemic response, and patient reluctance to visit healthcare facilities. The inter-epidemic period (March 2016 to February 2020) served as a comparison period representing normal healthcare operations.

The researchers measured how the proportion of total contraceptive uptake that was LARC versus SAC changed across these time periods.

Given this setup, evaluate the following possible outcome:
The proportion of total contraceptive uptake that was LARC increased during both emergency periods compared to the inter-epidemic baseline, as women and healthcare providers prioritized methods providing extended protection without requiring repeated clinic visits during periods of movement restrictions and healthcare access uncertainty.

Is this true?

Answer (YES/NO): NO